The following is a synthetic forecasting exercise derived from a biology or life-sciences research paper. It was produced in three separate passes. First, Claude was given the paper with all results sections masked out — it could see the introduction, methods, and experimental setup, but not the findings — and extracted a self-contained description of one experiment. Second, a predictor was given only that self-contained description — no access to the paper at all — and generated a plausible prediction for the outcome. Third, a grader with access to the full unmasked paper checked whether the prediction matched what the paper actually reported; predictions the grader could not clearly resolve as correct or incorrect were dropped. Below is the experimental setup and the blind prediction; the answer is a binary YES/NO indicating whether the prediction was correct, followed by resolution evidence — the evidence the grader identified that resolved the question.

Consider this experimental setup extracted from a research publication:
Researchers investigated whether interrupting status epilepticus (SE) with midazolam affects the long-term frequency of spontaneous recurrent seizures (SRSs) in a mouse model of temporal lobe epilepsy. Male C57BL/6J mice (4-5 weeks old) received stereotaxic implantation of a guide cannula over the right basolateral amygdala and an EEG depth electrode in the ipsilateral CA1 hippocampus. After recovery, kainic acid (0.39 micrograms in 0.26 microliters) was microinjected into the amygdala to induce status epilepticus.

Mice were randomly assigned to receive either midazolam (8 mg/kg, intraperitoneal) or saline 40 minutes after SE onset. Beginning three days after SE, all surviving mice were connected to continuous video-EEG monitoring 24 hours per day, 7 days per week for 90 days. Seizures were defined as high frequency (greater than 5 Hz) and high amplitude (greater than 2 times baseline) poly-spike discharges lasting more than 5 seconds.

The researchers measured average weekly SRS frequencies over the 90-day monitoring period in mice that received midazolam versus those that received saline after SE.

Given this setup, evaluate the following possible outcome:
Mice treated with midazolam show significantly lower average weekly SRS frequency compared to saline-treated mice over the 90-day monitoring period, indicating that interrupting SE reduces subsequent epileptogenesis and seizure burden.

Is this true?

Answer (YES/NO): NO